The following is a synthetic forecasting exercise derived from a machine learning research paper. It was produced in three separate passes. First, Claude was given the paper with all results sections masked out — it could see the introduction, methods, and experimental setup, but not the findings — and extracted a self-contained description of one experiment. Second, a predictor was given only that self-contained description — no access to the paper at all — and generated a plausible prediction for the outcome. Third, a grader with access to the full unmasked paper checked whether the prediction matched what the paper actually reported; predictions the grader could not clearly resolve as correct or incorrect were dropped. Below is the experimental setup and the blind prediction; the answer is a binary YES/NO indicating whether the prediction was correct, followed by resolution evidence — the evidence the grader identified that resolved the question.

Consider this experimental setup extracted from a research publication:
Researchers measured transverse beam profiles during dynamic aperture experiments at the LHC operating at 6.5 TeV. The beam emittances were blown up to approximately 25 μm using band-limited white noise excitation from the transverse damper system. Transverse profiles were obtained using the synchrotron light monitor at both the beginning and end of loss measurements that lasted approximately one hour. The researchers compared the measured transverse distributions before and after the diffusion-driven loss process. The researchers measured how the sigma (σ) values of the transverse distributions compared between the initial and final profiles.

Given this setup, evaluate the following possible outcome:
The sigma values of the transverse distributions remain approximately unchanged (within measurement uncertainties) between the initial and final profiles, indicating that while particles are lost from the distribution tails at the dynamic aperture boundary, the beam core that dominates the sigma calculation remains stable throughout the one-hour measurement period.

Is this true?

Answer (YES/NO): YES